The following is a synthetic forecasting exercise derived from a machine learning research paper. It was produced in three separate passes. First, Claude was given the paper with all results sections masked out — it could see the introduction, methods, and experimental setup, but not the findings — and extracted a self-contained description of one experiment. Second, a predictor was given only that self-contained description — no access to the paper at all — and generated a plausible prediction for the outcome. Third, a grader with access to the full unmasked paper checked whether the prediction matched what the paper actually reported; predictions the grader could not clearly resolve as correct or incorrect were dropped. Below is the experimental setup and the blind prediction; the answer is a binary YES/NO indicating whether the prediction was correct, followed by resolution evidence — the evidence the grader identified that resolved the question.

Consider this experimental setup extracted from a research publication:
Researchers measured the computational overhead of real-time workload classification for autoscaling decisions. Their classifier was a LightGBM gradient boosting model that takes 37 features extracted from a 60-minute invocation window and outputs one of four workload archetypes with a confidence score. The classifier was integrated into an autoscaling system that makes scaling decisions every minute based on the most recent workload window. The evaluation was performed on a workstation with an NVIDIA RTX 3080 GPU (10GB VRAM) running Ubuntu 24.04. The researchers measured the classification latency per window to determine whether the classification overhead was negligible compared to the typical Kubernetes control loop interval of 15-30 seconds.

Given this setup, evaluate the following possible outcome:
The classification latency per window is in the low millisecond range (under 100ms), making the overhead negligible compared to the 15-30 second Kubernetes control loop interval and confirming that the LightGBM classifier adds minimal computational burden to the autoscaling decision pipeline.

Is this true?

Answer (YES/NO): YES